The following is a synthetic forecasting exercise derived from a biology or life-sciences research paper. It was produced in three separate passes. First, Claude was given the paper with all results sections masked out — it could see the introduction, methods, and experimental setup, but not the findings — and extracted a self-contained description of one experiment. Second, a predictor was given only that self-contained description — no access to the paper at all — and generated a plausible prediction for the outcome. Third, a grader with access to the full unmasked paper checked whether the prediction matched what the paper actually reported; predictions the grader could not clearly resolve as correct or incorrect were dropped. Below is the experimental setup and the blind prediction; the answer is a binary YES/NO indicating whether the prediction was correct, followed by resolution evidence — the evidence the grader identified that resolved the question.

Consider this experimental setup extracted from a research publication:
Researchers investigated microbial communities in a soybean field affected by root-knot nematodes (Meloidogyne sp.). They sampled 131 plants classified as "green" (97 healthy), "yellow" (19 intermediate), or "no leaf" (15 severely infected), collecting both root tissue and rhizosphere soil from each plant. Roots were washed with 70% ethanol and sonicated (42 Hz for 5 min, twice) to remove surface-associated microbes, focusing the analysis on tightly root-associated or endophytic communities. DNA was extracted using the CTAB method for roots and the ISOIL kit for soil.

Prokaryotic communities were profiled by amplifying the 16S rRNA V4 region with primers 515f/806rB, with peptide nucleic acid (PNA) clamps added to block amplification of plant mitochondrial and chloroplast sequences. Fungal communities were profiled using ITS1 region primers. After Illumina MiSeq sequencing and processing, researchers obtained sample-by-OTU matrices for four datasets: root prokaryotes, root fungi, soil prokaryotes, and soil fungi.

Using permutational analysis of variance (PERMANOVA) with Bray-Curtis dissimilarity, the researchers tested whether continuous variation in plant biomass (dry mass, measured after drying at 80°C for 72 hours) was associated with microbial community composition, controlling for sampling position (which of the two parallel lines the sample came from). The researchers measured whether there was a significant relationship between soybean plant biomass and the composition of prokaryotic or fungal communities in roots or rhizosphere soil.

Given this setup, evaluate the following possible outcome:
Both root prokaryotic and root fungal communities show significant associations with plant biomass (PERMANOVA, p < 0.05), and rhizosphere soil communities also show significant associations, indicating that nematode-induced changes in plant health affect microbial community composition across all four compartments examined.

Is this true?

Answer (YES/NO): NO